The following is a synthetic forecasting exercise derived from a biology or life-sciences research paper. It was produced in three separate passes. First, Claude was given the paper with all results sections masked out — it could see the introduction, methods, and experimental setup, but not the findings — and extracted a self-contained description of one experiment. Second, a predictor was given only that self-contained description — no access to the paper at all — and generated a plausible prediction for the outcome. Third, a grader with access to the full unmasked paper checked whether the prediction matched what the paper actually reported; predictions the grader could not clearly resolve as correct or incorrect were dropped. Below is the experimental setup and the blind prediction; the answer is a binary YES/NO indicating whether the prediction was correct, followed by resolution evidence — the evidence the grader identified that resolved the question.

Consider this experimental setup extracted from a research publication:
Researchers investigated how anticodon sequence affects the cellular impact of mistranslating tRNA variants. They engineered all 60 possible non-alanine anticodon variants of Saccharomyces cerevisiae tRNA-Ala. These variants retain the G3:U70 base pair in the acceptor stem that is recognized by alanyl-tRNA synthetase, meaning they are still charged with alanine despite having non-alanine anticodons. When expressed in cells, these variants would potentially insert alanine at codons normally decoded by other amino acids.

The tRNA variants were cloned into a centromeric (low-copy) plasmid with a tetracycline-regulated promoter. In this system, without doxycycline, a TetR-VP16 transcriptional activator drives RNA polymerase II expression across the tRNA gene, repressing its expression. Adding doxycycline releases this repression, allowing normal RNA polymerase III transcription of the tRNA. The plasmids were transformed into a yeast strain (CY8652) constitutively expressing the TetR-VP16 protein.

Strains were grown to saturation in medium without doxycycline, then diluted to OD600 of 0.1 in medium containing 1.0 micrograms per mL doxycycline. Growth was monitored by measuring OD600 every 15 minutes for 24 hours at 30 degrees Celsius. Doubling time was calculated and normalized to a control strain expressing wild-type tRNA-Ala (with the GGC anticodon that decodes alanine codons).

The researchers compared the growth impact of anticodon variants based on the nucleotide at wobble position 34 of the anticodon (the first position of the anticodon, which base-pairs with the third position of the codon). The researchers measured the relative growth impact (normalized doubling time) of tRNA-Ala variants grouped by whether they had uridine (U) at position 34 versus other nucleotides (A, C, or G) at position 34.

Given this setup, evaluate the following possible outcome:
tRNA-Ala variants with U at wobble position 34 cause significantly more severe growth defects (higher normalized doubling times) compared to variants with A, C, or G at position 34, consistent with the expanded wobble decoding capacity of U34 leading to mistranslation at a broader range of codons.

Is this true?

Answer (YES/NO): NO